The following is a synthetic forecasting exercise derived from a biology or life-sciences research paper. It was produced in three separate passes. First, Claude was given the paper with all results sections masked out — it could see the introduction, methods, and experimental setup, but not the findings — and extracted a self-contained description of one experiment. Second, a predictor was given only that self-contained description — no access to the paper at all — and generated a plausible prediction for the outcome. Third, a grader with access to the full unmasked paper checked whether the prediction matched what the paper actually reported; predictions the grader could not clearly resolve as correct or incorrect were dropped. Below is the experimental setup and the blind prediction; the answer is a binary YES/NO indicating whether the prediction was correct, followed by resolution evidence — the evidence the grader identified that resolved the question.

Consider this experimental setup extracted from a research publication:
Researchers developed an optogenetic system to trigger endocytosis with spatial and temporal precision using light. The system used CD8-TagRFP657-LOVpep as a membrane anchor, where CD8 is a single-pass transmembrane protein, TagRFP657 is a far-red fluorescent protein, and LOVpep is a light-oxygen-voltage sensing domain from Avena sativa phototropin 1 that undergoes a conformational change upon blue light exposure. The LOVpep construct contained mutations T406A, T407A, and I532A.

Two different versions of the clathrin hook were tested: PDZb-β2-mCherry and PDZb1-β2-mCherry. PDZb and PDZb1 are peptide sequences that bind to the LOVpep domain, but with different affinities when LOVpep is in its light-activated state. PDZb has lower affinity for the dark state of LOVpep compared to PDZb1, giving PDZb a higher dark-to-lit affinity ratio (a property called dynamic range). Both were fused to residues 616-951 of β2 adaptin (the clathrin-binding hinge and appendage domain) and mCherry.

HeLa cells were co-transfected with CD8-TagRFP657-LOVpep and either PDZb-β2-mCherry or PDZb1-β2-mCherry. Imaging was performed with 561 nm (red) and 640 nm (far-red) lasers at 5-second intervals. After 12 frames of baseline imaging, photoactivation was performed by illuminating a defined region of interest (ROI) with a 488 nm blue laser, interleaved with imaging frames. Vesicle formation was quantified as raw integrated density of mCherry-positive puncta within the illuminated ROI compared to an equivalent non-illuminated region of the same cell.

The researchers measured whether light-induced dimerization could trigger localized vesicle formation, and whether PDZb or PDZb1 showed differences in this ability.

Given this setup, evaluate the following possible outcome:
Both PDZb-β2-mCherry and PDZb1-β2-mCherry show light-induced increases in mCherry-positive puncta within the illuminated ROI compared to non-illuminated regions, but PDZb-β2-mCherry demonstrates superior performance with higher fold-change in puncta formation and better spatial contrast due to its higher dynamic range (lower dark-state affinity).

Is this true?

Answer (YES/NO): NO